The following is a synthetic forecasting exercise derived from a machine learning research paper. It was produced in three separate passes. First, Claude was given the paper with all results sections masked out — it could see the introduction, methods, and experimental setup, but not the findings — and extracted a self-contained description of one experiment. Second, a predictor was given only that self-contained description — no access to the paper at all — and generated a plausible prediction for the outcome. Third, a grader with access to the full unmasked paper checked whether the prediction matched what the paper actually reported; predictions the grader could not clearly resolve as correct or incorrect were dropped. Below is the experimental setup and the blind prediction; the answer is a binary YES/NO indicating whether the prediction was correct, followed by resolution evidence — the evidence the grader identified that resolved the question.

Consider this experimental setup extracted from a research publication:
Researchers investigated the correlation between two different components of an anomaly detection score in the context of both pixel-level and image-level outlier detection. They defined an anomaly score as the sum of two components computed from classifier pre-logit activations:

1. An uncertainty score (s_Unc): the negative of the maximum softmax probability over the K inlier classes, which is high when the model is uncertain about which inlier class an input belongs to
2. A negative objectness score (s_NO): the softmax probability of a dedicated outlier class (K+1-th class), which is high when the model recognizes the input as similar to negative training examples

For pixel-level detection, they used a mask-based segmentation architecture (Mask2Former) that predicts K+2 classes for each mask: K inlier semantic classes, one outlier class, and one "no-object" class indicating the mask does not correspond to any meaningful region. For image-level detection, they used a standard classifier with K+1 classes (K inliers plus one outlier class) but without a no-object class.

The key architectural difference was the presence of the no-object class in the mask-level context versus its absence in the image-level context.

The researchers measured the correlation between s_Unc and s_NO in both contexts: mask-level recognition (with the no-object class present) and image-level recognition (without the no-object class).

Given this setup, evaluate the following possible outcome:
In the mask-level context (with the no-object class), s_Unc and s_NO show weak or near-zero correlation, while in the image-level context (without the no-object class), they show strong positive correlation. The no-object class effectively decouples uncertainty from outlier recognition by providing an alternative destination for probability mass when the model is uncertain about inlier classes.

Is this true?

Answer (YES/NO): NO